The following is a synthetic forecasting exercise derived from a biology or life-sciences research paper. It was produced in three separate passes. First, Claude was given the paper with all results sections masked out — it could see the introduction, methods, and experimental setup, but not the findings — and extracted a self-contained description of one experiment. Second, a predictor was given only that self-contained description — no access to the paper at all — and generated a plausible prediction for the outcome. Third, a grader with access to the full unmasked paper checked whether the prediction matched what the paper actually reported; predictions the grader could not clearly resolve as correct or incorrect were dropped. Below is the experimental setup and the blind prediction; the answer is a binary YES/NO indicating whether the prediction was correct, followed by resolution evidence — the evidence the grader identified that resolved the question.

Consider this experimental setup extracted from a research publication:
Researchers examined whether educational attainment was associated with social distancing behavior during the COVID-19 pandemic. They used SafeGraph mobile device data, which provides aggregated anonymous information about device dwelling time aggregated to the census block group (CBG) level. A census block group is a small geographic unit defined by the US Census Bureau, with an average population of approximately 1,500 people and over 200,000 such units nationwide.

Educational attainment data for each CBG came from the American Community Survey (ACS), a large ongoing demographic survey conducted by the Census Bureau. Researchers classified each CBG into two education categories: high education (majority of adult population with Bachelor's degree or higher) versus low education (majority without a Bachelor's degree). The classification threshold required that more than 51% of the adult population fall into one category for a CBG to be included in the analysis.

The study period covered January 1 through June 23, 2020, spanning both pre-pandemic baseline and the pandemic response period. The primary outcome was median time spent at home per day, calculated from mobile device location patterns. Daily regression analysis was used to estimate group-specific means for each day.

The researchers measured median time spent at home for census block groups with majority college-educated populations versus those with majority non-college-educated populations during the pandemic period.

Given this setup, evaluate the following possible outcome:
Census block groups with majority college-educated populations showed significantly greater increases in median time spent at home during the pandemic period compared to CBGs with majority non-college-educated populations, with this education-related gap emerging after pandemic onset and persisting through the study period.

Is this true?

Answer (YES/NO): YES